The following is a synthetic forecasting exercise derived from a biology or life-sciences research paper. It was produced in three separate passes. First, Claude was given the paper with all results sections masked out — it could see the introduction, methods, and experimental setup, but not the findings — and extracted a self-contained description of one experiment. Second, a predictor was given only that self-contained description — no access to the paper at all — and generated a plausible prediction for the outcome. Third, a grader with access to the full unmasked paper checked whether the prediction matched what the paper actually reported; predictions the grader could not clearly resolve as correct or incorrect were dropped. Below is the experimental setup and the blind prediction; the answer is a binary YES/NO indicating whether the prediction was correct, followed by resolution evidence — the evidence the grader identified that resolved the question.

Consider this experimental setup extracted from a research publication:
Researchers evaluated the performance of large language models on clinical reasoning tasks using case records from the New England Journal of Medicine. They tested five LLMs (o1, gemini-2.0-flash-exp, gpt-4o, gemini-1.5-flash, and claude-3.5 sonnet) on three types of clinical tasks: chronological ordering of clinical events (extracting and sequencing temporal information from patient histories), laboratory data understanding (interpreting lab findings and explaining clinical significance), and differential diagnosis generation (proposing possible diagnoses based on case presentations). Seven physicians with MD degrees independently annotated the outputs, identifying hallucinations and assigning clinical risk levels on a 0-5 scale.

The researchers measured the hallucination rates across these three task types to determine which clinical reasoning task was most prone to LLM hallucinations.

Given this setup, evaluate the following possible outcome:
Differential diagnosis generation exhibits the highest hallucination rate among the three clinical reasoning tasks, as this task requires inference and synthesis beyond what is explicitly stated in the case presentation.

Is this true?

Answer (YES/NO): NO